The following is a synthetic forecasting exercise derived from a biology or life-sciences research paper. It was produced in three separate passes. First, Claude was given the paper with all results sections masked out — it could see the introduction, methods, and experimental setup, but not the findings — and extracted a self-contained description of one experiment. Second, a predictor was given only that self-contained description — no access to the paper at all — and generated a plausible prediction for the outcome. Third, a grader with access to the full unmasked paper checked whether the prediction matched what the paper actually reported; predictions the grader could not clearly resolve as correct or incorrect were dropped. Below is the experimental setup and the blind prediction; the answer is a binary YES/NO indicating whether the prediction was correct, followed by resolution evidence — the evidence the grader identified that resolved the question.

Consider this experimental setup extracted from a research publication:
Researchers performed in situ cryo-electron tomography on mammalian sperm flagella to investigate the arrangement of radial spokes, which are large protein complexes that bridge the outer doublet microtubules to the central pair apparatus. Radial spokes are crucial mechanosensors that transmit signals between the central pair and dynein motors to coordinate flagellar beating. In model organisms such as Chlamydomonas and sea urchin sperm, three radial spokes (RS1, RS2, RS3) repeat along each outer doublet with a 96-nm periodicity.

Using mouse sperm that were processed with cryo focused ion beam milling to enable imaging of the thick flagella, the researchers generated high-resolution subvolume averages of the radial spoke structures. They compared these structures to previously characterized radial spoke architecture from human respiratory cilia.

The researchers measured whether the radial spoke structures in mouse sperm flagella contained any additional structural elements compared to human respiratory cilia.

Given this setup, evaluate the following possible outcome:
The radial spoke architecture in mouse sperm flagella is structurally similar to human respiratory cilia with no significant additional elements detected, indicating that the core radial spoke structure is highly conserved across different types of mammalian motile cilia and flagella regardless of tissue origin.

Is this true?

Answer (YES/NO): NO